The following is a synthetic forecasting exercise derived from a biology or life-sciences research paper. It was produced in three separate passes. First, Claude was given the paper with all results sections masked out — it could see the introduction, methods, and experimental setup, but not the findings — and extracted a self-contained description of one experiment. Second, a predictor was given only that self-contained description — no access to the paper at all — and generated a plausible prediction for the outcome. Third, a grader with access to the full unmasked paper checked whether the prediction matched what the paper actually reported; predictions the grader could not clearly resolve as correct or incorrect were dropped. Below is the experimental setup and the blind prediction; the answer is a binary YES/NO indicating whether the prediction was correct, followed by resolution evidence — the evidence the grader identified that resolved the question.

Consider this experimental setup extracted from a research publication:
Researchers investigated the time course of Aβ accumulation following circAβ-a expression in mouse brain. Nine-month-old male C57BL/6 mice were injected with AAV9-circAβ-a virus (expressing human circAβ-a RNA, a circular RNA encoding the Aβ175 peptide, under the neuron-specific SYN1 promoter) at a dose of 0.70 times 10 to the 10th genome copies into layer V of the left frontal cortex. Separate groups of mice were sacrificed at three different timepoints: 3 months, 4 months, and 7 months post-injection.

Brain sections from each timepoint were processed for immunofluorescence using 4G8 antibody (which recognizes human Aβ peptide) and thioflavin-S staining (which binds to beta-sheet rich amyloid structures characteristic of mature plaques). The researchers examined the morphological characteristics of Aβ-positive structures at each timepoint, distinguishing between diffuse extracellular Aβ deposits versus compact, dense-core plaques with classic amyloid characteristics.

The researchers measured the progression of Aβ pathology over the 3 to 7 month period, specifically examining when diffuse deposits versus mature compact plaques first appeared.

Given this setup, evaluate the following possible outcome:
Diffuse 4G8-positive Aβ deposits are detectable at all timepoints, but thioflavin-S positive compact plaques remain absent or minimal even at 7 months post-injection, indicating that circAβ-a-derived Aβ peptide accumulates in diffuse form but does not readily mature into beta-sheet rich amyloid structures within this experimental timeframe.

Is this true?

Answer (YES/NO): NO